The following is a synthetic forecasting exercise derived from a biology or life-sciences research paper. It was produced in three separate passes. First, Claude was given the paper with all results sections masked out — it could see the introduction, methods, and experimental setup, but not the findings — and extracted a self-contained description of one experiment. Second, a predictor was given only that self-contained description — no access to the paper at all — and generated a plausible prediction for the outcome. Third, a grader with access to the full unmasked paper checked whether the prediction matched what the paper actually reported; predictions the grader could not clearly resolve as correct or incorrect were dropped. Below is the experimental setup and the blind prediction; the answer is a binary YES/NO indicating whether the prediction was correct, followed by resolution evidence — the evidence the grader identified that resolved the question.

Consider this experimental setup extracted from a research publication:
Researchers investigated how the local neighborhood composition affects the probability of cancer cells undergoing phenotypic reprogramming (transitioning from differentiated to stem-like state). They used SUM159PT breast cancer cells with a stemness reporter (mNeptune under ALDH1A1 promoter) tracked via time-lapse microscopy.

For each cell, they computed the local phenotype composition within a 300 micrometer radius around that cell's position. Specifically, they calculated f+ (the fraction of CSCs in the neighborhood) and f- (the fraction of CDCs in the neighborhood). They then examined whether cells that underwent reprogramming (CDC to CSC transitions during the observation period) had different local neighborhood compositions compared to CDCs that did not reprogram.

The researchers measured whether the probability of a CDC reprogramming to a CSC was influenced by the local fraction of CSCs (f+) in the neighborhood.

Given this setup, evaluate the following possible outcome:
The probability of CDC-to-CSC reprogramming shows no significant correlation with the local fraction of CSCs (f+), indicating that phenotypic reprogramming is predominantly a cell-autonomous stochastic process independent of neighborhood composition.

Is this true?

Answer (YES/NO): NO